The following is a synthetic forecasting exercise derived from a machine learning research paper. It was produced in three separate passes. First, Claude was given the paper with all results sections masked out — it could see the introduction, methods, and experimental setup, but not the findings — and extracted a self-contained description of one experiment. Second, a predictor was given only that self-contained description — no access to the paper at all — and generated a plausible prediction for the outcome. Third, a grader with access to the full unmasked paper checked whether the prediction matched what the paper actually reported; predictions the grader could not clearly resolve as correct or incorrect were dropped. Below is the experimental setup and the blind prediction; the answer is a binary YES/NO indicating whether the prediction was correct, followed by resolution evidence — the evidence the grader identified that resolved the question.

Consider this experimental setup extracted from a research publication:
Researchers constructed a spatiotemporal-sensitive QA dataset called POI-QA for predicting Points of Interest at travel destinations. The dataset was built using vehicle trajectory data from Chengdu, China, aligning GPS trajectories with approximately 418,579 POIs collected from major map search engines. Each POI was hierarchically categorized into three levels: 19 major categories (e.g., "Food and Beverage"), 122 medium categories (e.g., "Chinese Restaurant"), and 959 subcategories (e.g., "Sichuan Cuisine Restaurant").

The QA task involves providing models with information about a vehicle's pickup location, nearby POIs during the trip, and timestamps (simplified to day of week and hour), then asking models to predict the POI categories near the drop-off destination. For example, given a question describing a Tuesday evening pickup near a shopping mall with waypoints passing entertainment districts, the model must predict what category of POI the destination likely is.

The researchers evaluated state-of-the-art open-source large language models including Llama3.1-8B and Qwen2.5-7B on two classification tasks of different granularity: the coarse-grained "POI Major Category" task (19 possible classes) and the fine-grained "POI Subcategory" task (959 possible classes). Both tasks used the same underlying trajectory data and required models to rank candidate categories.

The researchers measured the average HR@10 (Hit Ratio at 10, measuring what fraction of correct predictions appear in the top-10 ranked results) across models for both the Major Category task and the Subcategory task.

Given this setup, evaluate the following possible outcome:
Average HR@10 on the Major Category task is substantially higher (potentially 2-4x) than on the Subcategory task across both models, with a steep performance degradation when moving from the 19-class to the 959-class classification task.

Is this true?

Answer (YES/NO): NO